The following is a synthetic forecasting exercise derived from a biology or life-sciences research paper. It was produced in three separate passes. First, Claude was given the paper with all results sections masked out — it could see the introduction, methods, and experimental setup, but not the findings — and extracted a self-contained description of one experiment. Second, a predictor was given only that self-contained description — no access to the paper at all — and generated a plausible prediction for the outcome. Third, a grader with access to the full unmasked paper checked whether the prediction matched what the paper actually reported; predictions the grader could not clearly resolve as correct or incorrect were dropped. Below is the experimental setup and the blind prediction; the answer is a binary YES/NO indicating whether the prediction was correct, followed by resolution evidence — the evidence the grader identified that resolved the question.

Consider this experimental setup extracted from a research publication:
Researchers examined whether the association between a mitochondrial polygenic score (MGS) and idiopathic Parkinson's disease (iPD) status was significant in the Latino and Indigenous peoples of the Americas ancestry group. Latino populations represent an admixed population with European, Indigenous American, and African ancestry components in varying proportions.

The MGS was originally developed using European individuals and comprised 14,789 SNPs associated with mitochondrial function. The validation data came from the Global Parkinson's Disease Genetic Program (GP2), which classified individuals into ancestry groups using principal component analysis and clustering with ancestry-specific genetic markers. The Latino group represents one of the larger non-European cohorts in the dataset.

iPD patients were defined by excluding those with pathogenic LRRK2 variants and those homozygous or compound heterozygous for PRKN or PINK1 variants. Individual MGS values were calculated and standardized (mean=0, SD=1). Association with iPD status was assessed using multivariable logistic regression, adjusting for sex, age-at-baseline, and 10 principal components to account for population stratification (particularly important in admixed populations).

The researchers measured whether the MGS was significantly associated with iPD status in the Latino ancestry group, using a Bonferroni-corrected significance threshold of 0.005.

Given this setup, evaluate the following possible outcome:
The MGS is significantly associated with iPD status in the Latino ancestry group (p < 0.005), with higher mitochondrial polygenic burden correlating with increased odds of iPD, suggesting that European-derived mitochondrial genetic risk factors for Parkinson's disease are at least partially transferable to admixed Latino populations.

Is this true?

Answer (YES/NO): NO